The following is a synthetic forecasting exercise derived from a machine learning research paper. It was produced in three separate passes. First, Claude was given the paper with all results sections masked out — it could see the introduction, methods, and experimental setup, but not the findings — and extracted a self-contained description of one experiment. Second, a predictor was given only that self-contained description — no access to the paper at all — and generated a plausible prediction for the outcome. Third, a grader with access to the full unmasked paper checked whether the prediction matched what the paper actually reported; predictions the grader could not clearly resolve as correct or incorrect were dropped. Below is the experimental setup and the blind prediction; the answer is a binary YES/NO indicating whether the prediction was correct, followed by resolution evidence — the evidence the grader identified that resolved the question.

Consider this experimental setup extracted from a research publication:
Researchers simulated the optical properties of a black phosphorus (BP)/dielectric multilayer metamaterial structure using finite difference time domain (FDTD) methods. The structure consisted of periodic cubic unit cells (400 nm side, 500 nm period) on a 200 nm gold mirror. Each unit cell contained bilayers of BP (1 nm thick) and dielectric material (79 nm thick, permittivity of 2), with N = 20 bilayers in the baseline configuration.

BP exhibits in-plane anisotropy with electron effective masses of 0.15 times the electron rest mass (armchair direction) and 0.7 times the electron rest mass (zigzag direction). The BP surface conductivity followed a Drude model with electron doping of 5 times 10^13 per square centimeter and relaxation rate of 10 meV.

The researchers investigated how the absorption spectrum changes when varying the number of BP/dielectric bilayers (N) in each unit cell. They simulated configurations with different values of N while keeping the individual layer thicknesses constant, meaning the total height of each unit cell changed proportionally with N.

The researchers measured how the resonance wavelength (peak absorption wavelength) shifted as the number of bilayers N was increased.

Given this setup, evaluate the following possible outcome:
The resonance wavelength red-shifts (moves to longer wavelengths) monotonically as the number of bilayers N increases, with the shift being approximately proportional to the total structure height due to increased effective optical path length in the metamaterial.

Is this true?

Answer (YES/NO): NO